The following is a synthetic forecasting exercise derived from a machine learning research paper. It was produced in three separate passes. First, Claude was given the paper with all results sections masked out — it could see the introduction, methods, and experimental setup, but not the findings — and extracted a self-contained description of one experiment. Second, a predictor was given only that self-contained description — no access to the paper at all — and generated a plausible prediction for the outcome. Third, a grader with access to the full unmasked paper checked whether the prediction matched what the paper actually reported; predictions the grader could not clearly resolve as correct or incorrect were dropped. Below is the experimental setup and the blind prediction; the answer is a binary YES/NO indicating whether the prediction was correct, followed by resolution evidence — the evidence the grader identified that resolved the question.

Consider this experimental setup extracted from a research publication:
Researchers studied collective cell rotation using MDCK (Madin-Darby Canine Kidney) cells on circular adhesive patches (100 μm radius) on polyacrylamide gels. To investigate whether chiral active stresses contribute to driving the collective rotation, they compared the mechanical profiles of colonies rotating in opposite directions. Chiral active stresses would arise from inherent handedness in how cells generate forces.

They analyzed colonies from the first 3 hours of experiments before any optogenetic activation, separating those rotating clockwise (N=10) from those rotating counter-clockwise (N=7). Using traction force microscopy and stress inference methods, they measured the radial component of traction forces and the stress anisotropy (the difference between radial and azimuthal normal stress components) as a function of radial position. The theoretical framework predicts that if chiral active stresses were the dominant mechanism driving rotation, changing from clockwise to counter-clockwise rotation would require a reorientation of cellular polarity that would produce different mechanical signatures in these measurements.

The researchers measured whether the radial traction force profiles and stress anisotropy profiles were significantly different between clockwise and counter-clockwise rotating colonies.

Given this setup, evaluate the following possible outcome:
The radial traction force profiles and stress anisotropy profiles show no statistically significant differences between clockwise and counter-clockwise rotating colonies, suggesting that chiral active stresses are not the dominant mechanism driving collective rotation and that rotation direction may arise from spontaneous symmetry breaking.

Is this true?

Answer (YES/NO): YES